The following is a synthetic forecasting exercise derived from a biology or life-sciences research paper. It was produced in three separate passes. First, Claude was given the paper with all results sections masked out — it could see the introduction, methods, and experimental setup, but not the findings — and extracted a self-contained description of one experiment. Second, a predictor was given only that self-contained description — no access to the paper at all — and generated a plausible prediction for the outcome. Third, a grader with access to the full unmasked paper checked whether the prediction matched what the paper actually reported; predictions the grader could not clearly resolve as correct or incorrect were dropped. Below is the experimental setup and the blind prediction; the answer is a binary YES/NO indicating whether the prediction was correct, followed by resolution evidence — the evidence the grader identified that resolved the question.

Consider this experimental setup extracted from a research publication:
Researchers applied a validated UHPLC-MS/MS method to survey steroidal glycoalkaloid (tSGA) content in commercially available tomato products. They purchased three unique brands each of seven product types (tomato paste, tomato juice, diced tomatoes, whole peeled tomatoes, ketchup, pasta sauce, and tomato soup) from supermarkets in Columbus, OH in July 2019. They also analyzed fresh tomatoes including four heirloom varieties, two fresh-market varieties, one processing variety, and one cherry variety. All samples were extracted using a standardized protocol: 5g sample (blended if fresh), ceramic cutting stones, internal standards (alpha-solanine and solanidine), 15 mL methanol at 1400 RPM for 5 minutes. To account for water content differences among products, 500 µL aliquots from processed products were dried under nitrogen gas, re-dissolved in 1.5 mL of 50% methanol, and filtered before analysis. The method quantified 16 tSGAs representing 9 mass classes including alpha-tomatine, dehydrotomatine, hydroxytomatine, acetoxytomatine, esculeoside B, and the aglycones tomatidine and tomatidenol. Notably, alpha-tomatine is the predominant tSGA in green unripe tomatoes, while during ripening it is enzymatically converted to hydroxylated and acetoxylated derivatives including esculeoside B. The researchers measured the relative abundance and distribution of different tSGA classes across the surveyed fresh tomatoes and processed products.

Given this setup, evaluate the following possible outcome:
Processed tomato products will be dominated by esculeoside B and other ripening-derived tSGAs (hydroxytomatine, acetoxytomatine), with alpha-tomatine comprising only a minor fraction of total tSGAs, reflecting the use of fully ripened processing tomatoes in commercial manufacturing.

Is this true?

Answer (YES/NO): NO